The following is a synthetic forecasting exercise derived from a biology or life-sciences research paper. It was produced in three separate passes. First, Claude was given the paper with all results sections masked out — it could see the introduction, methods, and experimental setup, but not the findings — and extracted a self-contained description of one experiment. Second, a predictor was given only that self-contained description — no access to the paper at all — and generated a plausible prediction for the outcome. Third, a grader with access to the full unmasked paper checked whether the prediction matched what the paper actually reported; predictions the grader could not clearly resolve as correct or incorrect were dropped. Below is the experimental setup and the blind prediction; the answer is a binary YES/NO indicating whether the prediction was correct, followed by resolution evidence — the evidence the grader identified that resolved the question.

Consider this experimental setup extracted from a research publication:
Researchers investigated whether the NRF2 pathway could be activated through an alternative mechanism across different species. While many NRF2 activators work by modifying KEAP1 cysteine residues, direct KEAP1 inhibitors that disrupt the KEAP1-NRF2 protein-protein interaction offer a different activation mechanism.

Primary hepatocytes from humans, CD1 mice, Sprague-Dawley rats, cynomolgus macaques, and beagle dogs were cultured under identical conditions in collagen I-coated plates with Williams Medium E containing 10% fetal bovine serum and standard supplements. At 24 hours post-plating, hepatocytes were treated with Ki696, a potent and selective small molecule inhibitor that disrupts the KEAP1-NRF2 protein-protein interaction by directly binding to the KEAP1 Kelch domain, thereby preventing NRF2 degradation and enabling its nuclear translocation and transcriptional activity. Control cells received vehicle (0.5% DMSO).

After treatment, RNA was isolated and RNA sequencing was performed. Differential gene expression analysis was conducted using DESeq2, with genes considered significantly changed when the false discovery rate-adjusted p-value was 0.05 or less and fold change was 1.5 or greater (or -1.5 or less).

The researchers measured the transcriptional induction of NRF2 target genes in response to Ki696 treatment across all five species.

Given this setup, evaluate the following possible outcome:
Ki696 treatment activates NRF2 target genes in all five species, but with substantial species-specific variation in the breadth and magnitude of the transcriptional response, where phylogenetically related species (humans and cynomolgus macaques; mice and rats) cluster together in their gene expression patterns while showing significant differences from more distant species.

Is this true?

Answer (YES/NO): NO